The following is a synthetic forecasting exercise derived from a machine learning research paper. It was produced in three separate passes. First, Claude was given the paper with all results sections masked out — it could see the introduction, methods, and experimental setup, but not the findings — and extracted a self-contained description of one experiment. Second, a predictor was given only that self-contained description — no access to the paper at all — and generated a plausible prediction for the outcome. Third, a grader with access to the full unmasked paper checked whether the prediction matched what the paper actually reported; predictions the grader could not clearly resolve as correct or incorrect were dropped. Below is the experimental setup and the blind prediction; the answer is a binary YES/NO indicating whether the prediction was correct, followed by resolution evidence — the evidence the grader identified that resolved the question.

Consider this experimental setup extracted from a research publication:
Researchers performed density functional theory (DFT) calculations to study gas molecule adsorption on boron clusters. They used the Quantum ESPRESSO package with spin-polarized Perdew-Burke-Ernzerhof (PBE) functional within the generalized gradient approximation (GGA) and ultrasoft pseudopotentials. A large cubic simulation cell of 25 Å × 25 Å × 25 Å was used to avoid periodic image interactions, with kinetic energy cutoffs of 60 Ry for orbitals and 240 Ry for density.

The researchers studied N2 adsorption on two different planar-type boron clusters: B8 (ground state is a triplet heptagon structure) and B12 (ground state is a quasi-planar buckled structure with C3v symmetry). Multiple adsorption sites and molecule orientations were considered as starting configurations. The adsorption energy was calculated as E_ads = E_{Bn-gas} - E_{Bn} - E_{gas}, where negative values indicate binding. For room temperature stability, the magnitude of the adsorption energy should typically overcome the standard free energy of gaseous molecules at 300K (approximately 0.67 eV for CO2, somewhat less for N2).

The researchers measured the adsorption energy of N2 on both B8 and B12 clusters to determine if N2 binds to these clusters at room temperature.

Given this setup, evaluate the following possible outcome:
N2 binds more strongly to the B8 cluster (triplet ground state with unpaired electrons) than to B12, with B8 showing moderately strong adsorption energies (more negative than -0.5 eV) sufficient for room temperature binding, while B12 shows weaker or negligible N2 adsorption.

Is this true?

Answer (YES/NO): YES